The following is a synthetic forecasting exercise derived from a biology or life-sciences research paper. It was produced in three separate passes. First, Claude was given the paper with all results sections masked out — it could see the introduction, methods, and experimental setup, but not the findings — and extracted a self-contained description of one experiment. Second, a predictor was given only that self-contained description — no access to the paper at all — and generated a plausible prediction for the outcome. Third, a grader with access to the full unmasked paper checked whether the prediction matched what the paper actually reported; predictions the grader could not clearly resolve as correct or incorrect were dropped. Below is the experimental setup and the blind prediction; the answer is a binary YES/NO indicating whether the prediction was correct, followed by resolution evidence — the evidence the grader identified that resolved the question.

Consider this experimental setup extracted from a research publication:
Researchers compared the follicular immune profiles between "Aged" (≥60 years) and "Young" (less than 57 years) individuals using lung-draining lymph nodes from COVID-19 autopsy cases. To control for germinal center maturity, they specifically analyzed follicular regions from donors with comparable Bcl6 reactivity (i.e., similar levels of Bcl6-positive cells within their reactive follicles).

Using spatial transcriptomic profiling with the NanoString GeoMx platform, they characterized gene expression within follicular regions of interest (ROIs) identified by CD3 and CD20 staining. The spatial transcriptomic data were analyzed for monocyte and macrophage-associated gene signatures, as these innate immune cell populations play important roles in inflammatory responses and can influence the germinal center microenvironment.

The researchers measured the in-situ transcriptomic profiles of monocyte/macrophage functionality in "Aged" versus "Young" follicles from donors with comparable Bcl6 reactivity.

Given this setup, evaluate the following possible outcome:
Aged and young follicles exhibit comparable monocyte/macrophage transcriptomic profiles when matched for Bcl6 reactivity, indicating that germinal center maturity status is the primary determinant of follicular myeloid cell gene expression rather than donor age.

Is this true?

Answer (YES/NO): NO